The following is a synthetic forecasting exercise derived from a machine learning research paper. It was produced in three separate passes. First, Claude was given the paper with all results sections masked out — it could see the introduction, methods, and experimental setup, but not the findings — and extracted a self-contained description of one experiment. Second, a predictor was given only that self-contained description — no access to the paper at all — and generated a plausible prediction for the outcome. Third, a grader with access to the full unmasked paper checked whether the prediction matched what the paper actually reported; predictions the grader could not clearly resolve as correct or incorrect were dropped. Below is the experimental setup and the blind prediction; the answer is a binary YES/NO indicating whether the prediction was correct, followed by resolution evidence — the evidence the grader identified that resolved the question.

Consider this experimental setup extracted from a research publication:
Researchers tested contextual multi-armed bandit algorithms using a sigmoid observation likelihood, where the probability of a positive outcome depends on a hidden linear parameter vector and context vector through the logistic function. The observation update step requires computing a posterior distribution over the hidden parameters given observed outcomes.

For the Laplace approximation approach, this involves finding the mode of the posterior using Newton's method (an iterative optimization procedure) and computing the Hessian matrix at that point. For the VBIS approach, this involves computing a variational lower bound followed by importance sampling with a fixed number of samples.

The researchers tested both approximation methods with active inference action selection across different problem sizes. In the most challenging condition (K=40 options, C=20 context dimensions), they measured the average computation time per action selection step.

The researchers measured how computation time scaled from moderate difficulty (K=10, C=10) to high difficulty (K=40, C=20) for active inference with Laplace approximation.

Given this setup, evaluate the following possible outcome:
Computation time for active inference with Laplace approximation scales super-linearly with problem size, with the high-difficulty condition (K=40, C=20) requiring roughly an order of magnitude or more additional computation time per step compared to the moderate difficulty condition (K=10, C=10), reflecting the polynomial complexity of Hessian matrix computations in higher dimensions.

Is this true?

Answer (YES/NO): YES